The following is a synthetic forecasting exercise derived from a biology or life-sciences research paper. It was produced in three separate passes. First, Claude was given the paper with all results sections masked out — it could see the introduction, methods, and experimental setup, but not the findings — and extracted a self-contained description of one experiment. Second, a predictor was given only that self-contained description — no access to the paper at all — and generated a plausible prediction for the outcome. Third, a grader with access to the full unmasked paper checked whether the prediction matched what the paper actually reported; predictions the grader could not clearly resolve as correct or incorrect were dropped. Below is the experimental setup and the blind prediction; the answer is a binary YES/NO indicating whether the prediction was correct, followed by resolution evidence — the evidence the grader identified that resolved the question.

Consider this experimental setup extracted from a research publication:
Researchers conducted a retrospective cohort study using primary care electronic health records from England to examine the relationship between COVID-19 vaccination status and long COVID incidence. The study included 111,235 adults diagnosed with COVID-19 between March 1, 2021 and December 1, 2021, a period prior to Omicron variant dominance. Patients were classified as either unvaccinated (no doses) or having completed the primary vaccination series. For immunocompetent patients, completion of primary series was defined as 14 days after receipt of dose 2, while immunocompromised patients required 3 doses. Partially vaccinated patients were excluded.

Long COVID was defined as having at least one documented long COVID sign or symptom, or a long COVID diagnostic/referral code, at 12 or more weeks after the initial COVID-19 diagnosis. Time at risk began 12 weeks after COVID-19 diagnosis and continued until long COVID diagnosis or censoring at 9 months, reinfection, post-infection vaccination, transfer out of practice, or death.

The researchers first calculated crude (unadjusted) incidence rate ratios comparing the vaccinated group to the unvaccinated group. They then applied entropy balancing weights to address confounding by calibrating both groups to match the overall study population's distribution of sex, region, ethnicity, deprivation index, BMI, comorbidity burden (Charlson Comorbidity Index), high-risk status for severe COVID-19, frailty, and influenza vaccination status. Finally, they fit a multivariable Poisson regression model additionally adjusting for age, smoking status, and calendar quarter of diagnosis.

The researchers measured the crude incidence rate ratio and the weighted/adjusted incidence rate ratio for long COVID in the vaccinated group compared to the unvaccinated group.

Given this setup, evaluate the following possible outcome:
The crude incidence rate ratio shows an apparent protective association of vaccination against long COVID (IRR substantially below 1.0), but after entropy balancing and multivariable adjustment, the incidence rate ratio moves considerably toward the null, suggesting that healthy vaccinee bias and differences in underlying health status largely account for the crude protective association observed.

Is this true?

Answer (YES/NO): NO